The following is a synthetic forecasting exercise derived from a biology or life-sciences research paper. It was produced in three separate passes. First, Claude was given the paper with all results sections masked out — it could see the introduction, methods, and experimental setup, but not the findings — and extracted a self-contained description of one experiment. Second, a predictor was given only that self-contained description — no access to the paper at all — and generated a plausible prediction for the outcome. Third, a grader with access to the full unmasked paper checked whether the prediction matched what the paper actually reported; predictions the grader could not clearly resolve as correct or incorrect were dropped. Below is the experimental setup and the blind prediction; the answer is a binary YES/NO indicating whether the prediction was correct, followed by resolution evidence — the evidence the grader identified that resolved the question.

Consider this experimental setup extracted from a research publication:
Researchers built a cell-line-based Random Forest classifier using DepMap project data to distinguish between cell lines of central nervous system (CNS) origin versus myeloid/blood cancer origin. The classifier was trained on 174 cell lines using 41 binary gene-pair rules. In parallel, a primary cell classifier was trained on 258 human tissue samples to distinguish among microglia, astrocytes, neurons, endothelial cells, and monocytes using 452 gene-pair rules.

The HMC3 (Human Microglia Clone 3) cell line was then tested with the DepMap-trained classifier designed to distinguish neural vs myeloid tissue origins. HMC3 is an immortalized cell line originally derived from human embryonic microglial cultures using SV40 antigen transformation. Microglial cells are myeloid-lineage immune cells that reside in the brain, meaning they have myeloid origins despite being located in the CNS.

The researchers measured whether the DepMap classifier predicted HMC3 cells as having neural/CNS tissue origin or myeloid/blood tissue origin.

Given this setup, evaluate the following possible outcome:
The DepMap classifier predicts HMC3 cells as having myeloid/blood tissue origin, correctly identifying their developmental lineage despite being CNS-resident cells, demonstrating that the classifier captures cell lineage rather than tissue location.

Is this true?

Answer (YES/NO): NO